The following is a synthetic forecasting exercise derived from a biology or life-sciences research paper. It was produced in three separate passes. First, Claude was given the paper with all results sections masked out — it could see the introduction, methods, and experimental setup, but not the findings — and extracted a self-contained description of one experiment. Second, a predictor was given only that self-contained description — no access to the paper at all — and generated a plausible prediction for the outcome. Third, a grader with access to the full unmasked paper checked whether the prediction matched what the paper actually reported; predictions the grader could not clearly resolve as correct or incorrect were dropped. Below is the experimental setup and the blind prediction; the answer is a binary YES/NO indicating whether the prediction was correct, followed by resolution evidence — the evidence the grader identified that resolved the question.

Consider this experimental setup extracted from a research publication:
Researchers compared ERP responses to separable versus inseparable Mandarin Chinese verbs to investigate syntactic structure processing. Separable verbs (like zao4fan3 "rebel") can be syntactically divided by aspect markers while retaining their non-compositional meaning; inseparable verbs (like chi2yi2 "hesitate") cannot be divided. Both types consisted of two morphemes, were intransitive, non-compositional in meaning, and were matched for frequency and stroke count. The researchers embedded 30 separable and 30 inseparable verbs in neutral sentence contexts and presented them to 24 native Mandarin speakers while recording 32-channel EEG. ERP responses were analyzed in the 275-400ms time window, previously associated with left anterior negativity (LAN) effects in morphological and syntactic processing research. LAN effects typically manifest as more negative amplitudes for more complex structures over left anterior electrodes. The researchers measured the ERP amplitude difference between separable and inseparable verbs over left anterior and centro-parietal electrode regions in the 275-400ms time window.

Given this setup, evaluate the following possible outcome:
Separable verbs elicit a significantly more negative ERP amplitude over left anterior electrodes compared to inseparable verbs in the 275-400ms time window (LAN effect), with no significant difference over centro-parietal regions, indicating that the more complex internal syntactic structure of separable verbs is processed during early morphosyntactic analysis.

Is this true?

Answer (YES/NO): NO